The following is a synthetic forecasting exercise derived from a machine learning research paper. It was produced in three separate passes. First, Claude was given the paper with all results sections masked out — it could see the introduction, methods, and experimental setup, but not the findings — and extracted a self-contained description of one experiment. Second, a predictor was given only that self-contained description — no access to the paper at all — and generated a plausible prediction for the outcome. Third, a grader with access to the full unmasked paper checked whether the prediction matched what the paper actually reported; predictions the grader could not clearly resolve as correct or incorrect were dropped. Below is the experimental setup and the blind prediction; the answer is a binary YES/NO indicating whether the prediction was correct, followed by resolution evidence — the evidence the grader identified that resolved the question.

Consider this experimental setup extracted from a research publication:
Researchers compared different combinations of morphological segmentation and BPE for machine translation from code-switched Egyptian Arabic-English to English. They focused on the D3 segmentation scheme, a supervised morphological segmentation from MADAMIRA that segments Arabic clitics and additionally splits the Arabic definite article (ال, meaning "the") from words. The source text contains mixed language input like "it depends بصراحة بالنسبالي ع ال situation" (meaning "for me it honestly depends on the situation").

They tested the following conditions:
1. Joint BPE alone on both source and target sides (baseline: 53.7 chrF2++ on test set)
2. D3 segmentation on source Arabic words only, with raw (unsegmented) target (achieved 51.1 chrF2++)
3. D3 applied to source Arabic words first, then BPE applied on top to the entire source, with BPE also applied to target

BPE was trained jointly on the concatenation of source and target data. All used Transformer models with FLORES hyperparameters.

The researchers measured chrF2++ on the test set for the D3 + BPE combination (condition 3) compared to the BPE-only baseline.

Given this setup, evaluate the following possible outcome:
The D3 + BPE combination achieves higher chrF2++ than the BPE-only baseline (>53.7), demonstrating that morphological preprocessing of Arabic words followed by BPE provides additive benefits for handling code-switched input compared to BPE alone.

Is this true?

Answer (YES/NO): NO